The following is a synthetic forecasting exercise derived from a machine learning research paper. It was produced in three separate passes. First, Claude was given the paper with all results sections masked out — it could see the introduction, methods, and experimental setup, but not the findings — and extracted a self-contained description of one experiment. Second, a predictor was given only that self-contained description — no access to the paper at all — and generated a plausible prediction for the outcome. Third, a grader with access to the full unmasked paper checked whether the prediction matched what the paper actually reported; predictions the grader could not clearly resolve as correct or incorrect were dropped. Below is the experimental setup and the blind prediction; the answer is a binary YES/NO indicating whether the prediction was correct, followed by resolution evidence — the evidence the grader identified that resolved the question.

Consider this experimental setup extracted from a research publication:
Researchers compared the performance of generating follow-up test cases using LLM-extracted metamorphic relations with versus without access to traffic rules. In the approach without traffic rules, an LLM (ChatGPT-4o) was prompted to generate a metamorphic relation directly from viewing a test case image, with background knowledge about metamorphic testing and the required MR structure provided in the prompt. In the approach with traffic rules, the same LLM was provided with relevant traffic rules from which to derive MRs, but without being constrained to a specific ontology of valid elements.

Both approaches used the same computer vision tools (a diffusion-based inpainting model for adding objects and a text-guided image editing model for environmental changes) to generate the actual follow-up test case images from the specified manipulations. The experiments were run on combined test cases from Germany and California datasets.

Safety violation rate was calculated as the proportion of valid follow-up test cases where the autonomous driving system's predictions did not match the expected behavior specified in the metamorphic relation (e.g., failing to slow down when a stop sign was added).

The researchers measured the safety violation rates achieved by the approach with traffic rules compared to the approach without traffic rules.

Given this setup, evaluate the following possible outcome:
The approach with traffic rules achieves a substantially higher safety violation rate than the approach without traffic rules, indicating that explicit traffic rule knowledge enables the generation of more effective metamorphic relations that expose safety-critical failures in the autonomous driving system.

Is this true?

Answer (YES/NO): NO